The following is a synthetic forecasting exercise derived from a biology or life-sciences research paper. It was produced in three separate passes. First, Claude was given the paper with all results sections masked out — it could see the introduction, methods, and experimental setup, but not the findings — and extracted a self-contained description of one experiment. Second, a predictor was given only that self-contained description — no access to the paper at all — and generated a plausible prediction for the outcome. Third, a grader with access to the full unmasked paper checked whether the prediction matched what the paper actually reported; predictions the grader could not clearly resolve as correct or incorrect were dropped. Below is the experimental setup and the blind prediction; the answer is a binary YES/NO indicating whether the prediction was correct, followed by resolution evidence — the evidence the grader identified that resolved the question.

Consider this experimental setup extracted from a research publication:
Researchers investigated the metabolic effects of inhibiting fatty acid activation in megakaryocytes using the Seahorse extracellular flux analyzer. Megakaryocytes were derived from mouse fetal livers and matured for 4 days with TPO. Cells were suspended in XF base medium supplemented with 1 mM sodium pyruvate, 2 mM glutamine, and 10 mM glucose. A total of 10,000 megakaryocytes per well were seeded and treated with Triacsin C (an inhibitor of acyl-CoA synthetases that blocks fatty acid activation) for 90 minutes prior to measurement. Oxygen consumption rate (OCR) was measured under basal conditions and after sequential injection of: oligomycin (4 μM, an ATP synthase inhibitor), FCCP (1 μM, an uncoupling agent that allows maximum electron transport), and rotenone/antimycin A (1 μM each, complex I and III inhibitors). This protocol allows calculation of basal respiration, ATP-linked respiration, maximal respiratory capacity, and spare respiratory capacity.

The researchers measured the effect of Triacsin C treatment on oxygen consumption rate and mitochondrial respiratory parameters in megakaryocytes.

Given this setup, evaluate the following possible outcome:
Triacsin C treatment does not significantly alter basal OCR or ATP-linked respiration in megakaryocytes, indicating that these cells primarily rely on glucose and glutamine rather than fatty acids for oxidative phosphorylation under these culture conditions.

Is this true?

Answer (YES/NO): YES